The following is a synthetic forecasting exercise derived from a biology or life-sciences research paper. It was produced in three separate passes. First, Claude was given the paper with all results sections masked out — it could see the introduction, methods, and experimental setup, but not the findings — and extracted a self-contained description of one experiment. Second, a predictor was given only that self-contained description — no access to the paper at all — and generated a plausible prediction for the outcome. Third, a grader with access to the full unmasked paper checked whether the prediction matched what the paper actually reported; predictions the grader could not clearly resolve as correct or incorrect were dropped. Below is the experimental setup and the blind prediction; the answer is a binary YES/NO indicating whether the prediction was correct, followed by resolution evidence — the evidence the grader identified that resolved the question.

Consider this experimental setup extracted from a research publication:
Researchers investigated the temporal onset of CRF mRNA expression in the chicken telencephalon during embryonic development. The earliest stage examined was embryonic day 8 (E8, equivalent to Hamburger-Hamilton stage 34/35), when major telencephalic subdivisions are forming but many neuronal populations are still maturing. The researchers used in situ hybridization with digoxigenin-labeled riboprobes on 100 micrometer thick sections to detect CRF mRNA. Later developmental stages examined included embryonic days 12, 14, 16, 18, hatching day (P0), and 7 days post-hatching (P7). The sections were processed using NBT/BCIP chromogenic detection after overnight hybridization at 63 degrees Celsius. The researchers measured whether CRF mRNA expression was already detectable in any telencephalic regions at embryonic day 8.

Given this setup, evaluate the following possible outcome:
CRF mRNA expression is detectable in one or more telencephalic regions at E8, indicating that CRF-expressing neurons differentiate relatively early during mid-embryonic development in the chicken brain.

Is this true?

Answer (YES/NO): YES